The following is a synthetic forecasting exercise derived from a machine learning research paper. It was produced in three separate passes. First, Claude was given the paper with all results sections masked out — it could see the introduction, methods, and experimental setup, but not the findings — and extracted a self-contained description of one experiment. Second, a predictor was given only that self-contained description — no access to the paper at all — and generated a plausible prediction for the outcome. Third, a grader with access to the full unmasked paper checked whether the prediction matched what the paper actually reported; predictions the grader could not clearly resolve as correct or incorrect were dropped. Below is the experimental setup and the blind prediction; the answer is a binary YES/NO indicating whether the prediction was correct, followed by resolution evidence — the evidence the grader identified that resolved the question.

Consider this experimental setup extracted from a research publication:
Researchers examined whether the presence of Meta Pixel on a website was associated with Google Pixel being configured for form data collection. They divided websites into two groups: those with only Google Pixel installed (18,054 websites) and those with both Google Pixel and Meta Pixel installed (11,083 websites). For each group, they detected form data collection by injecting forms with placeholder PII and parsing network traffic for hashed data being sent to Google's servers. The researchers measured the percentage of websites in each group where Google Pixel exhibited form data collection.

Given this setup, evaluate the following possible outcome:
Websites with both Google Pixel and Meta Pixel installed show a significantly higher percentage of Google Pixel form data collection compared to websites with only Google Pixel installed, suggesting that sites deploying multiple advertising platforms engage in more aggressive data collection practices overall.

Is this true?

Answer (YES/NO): YES